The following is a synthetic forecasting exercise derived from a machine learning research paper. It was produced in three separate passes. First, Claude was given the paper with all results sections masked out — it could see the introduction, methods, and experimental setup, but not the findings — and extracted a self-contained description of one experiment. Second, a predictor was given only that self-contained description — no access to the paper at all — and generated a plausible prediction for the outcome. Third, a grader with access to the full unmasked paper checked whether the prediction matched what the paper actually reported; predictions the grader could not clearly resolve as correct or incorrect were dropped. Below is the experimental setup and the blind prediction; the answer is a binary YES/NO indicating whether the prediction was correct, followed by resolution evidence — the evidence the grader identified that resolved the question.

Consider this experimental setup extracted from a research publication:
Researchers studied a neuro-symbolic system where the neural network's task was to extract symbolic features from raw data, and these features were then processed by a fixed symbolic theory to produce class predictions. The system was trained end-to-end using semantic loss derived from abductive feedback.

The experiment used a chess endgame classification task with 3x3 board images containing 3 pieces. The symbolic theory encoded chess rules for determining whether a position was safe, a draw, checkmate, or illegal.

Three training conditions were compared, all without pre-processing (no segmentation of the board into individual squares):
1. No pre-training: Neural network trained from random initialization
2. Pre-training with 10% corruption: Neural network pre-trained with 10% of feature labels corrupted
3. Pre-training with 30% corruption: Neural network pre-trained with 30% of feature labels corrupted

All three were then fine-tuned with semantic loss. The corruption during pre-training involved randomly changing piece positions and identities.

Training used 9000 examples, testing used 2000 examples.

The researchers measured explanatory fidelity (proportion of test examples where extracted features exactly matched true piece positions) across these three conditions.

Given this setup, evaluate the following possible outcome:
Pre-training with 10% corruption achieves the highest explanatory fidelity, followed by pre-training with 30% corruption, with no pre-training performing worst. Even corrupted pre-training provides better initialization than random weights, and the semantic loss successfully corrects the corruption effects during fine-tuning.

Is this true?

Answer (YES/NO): YES